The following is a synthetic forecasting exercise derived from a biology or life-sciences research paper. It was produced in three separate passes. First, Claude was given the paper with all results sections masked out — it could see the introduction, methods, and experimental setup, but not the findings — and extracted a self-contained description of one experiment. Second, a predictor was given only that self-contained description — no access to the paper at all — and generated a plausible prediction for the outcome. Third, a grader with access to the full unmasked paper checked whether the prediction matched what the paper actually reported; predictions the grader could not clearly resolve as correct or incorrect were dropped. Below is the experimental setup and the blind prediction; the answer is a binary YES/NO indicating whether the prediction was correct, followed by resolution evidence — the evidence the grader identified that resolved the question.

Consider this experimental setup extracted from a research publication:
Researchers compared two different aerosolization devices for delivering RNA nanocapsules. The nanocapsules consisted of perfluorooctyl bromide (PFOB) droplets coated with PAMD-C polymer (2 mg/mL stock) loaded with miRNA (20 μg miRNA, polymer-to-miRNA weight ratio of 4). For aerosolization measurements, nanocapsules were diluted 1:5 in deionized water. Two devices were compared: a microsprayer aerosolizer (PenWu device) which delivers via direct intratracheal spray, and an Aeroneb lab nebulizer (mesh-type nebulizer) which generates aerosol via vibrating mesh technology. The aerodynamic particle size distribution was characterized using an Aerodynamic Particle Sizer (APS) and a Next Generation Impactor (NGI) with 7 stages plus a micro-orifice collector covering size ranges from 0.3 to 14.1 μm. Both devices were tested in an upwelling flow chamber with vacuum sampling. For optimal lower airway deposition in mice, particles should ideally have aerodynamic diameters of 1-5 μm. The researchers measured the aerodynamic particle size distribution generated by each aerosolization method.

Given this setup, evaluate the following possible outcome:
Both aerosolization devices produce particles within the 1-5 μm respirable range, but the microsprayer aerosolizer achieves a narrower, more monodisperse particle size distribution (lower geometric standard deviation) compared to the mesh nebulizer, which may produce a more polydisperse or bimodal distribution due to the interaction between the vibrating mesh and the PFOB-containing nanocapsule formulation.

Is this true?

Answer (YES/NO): NO